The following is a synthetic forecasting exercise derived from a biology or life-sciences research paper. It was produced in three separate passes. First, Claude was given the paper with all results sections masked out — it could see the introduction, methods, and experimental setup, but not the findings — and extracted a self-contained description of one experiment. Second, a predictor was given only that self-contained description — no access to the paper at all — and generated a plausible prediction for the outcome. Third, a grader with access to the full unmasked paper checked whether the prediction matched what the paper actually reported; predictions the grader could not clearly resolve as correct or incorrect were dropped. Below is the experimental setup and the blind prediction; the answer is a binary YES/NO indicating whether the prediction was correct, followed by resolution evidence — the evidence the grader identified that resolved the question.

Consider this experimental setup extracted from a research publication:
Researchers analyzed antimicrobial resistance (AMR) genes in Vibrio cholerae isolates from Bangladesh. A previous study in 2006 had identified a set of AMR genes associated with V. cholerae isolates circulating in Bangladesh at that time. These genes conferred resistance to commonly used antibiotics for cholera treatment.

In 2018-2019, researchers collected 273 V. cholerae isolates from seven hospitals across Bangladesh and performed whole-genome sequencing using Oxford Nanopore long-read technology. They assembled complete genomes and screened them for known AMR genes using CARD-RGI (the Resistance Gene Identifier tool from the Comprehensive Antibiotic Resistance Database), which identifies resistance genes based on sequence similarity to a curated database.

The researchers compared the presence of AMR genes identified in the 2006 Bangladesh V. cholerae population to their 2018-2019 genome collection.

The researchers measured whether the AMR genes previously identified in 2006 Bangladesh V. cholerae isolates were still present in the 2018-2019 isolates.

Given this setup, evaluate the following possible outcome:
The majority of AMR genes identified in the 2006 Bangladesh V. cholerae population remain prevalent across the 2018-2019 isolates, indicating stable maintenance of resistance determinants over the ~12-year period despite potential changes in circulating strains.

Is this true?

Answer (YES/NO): NO